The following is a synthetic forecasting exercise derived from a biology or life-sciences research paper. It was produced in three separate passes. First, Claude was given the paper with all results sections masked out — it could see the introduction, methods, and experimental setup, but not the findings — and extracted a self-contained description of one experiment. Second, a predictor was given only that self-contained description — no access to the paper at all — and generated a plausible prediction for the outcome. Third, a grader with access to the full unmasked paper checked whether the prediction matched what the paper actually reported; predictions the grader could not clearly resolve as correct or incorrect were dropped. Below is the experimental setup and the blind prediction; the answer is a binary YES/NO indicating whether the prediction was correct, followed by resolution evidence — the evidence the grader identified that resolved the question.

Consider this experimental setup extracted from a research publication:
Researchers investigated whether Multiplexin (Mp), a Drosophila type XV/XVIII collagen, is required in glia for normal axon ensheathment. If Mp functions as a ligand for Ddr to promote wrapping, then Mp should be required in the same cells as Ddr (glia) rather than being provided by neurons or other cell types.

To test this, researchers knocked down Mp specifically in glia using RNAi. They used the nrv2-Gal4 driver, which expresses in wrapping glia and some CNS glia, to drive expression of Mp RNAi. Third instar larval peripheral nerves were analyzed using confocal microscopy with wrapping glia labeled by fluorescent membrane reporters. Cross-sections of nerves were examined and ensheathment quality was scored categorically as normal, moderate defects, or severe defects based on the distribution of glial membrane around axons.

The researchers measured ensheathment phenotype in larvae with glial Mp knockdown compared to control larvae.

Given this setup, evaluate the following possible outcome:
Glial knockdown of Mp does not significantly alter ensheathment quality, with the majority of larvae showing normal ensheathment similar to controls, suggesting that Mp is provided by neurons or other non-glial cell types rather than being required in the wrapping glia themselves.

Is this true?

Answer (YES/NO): NO